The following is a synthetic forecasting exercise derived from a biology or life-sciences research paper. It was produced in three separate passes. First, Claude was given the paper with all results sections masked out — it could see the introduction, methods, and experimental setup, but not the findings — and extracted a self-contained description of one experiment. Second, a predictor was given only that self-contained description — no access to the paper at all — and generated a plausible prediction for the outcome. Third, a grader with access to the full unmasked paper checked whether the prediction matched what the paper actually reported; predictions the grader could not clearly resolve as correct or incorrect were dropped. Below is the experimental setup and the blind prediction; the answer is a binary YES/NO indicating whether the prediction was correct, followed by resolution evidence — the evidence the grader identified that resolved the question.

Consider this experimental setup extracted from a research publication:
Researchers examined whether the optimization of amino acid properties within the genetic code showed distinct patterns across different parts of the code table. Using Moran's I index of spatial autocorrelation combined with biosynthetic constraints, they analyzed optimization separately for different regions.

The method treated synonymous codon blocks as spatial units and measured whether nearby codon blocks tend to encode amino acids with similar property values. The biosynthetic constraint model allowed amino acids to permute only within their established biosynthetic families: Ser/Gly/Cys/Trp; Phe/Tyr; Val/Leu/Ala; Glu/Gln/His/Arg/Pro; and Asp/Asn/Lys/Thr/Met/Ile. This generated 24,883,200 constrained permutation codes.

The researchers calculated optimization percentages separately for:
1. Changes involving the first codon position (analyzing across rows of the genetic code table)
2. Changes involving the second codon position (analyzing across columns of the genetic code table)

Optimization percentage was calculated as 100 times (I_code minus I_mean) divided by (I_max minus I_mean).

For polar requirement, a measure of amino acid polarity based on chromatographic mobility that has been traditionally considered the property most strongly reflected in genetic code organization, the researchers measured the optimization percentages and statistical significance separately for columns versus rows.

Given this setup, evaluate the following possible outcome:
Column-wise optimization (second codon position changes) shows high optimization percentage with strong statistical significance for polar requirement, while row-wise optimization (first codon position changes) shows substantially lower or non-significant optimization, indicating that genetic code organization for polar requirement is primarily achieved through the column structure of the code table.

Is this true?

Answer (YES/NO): YES